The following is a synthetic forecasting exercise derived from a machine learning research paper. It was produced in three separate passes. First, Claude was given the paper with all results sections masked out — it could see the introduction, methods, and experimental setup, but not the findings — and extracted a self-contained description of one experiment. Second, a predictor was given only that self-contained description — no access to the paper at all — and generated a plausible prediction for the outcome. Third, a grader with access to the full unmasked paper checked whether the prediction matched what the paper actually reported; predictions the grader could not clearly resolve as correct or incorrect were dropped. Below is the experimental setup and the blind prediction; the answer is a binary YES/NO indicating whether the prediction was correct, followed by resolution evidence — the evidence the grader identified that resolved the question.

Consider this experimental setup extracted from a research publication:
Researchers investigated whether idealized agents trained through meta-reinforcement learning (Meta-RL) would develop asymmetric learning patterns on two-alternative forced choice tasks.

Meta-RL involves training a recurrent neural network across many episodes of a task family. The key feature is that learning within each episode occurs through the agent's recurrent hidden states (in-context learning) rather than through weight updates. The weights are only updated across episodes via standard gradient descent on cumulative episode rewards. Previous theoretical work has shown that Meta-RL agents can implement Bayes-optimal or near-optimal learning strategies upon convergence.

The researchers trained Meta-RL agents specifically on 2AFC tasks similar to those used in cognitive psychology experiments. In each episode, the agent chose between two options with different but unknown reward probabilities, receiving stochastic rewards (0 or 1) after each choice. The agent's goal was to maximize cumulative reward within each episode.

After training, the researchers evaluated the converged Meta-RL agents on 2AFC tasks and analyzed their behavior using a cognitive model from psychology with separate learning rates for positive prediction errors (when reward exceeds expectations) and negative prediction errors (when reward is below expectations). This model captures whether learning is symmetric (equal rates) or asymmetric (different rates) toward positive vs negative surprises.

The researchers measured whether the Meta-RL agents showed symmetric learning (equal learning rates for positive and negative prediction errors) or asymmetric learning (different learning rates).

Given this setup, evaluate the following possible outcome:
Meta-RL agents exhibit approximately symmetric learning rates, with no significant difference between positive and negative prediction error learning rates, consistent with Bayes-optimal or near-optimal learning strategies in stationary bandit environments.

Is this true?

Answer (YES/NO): NO